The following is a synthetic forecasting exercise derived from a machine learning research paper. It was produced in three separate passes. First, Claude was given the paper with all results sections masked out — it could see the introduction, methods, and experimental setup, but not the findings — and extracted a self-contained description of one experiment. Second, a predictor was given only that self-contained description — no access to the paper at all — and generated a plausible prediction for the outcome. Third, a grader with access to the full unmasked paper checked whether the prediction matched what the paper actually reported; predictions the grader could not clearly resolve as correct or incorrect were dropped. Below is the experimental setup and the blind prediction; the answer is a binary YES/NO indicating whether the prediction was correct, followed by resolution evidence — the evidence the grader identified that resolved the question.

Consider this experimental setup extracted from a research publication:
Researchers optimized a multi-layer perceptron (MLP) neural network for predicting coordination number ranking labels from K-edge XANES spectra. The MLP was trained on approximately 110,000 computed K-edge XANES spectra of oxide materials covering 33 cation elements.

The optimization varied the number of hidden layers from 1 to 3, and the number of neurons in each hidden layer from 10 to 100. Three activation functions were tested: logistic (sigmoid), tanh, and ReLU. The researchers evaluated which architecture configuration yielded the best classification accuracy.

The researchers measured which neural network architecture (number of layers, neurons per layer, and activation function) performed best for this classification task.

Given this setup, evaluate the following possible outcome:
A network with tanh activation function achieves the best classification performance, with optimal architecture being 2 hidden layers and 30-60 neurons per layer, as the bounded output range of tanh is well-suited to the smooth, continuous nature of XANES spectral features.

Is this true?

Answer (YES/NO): NO